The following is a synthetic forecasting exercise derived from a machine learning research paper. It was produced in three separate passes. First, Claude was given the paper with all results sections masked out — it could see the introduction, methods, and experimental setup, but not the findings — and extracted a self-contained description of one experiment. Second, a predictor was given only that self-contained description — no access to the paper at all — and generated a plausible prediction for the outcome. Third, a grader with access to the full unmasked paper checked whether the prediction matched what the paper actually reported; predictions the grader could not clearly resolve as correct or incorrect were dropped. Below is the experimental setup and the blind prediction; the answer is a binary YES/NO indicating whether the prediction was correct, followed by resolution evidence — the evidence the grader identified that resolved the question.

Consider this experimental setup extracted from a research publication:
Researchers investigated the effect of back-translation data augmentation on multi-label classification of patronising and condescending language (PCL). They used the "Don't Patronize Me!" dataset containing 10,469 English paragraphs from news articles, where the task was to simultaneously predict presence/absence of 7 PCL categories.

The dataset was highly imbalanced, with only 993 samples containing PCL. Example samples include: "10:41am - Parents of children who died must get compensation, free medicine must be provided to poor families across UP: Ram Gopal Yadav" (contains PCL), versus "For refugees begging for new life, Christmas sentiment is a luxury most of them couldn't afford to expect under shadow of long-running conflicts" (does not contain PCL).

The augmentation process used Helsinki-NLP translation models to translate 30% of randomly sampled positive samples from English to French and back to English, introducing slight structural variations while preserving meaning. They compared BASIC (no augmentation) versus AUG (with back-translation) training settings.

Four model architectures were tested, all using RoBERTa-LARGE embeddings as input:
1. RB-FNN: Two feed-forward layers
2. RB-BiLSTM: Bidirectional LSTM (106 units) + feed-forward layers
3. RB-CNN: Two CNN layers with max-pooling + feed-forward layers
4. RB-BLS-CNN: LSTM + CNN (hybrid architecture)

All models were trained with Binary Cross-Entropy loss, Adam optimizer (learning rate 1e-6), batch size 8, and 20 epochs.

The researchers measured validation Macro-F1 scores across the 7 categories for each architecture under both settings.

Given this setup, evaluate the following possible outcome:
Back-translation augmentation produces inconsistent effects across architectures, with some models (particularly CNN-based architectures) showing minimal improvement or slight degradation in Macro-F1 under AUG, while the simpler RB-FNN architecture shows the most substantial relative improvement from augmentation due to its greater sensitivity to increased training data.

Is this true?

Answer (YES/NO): NO